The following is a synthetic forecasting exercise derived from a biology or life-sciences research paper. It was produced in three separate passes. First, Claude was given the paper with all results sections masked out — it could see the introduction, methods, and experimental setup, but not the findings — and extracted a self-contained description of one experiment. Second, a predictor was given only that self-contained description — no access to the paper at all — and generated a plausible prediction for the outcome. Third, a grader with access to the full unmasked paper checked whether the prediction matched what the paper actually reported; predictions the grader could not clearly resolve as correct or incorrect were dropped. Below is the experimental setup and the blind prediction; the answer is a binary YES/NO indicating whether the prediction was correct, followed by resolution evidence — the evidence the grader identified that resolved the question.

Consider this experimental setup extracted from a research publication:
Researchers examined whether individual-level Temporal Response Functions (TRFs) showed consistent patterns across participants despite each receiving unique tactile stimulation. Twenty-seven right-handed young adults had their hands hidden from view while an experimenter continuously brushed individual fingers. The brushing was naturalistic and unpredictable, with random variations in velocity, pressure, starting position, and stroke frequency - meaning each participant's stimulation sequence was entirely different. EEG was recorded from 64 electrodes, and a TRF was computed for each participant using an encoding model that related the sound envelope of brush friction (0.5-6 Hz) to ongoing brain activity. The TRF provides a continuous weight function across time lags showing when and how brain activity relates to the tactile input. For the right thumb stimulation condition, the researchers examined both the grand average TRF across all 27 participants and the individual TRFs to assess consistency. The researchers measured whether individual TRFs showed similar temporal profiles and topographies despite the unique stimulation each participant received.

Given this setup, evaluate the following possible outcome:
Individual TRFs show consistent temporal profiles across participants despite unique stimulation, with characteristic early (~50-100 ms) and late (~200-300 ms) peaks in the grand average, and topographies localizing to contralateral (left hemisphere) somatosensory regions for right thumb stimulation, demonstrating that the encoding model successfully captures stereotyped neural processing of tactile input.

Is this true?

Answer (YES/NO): NO